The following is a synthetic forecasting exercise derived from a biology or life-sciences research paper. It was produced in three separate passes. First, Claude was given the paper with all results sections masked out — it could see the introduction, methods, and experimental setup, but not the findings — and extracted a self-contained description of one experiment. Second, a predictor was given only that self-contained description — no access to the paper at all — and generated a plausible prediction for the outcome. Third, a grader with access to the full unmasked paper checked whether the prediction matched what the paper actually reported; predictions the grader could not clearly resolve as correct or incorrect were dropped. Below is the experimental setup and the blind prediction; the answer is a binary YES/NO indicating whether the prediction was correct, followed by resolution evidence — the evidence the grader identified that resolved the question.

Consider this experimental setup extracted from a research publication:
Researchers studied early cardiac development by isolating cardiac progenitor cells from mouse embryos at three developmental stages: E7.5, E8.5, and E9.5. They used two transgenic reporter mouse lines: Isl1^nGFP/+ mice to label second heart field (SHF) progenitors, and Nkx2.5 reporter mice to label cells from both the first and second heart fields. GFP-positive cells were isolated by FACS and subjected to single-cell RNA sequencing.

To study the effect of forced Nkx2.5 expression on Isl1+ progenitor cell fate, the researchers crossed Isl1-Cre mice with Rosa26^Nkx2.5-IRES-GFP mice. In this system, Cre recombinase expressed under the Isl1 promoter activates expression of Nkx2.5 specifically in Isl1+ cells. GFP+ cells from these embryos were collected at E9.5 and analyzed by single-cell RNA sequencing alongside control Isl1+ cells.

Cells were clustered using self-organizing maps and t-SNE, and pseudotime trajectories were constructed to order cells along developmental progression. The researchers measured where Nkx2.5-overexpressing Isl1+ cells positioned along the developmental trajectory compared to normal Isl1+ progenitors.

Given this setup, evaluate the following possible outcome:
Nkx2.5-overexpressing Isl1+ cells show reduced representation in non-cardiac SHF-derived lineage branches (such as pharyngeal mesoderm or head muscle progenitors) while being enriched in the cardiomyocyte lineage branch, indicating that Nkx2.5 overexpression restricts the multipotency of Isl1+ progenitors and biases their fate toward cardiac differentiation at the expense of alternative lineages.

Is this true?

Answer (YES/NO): YES